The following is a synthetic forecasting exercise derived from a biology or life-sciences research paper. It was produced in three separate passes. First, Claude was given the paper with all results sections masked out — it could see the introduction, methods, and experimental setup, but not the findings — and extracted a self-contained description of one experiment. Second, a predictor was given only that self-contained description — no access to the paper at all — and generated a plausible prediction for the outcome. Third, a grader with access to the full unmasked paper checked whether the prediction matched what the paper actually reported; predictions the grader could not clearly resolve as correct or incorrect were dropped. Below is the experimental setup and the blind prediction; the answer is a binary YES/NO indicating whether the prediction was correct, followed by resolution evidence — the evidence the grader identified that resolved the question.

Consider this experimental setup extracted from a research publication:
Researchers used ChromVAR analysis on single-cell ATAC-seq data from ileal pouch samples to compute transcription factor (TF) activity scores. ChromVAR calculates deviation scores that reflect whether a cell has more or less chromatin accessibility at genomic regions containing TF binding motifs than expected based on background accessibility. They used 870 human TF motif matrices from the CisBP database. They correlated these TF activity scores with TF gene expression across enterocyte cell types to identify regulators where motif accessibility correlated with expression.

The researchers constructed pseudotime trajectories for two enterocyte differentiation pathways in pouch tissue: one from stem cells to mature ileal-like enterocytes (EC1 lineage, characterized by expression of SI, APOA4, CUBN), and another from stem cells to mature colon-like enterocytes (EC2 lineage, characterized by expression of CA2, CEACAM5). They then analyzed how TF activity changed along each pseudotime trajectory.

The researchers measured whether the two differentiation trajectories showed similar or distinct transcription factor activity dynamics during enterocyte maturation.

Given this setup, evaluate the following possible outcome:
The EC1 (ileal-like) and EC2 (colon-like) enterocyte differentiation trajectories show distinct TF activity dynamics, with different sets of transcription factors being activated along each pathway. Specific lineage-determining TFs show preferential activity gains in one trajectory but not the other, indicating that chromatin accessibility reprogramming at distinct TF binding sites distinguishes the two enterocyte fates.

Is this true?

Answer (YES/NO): YES